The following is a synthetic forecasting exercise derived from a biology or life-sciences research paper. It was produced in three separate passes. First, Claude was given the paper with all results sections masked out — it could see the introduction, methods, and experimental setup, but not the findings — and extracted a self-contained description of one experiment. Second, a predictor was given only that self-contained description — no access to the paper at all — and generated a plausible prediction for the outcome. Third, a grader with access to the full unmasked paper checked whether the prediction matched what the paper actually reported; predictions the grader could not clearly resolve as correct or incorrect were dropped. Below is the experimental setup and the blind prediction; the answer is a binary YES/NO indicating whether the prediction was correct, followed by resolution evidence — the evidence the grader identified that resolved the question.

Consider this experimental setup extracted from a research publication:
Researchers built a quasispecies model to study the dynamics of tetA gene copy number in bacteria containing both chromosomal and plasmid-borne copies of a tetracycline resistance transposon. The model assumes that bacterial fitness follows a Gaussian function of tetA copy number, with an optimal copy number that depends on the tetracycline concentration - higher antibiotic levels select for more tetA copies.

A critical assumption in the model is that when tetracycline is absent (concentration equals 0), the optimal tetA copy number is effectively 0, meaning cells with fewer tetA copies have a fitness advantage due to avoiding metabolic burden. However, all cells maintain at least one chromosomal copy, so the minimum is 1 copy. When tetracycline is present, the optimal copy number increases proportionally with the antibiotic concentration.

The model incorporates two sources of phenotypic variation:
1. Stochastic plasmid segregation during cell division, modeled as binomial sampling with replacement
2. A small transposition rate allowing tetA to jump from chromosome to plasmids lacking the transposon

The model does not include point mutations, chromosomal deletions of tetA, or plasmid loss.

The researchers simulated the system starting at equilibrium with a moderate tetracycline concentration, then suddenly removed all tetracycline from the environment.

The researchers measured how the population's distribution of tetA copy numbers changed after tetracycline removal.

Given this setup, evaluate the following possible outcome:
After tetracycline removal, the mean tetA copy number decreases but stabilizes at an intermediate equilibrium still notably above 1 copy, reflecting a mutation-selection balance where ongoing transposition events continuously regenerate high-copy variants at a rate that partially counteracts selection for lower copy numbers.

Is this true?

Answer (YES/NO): NO